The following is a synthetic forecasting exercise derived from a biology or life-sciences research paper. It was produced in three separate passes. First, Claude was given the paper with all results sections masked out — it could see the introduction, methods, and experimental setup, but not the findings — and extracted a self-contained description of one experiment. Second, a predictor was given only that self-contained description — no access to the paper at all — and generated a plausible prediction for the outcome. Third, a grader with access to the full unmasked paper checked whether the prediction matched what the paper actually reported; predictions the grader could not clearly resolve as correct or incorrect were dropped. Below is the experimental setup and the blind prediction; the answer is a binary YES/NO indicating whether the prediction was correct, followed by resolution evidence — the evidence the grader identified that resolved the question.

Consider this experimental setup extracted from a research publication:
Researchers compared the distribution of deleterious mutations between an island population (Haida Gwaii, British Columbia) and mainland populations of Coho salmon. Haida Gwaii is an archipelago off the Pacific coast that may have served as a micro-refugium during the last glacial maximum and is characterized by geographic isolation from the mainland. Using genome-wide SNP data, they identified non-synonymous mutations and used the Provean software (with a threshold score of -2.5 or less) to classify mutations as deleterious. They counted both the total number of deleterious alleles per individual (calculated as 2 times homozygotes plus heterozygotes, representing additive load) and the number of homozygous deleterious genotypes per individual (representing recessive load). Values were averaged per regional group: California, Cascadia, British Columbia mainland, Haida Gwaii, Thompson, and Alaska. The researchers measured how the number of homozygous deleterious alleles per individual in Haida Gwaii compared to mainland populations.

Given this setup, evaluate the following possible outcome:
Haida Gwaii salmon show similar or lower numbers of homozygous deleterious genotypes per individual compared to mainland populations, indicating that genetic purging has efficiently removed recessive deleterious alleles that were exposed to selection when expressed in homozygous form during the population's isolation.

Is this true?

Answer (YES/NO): NO